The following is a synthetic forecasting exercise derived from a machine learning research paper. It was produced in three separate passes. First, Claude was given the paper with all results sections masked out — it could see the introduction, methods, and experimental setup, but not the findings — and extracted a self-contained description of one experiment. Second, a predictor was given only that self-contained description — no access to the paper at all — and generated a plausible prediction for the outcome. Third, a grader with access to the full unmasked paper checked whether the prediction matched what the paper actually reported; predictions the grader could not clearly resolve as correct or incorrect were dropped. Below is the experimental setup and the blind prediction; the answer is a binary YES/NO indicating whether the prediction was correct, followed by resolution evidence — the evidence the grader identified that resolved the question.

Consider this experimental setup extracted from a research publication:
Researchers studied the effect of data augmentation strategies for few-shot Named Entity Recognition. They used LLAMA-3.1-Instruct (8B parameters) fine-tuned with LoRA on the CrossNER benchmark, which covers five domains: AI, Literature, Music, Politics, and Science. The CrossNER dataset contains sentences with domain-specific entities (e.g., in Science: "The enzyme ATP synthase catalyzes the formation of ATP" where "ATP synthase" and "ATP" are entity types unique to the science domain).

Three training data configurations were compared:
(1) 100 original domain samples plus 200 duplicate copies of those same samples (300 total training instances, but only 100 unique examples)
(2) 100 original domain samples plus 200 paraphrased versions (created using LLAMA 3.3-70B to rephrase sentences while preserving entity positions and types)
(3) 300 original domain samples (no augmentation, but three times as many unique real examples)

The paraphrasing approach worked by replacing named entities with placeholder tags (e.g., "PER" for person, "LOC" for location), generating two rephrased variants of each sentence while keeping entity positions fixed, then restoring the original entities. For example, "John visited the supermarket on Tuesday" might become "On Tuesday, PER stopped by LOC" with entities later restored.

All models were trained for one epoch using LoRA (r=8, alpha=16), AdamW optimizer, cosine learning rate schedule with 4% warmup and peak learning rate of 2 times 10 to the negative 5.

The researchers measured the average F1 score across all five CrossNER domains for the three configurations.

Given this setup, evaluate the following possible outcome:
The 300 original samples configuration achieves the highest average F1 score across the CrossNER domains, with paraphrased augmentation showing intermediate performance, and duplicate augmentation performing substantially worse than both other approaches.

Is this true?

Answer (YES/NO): YES